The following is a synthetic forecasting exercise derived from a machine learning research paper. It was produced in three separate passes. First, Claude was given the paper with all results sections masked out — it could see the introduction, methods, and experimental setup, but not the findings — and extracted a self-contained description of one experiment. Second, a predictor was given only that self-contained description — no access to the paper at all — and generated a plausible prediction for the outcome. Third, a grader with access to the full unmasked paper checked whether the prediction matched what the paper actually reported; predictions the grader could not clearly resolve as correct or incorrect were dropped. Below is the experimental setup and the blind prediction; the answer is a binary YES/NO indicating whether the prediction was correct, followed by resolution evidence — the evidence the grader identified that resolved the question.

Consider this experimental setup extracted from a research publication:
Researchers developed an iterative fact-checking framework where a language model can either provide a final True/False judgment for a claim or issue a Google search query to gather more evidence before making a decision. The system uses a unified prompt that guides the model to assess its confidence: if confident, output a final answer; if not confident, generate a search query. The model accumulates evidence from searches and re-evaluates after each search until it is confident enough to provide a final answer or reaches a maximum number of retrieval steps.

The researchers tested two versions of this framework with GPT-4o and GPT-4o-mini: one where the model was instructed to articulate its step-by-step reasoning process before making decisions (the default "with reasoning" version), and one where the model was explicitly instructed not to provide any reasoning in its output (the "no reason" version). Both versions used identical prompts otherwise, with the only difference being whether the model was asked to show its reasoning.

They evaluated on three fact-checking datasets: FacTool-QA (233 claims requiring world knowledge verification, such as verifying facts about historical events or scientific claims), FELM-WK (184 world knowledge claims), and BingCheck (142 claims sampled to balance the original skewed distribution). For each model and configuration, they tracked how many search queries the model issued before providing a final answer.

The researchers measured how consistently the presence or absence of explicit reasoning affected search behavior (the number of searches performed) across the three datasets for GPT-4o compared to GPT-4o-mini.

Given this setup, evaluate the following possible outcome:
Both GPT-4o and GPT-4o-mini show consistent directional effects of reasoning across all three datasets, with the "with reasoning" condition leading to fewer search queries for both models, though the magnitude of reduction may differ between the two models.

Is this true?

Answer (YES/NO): YES